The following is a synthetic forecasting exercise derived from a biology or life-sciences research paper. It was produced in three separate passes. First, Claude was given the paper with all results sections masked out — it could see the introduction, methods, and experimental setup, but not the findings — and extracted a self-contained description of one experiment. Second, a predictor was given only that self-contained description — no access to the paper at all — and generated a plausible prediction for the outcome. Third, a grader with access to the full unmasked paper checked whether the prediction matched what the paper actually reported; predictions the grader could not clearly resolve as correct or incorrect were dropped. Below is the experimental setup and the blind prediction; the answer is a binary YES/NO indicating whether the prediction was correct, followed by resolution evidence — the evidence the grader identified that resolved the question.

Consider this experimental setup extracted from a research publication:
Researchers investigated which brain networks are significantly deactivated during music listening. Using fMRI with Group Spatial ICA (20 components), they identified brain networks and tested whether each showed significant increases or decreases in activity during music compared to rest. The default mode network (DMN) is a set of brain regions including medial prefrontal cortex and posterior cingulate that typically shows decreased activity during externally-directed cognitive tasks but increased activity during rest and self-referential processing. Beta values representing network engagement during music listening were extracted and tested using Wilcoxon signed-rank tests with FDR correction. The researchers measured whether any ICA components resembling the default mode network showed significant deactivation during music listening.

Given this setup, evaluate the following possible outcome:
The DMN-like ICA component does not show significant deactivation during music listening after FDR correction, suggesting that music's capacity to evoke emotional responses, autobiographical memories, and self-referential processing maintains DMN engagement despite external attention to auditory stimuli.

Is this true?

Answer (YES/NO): NO